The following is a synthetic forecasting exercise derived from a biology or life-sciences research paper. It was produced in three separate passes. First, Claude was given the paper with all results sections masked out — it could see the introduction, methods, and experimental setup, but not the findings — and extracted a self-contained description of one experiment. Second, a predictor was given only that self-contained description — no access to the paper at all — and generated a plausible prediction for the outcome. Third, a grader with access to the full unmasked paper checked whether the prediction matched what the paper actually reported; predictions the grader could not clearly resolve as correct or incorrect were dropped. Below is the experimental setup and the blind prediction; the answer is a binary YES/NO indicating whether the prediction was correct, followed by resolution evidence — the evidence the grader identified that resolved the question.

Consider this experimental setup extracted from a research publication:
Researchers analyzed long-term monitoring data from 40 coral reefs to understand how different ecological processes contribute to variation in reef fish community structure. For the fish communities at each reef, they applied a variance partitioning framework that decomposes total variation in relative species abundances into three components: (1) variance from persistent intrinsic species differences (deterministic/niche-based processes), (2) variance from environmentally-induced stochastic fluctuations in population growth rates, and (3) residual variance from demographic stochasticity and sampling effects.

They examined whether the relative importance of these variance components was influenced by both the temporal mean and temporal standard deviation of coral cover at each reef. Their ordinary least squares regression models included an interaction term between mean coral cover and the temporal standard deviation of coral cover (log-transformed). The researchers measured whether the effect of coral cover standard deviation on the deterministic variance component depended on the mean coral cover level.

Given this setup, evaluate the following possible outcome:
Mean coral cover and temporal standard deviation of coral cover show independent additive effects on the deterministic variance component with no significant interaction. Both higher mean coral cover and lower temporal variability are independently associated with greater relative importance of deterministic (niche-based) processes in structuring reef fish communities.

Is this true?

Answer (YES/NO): NO